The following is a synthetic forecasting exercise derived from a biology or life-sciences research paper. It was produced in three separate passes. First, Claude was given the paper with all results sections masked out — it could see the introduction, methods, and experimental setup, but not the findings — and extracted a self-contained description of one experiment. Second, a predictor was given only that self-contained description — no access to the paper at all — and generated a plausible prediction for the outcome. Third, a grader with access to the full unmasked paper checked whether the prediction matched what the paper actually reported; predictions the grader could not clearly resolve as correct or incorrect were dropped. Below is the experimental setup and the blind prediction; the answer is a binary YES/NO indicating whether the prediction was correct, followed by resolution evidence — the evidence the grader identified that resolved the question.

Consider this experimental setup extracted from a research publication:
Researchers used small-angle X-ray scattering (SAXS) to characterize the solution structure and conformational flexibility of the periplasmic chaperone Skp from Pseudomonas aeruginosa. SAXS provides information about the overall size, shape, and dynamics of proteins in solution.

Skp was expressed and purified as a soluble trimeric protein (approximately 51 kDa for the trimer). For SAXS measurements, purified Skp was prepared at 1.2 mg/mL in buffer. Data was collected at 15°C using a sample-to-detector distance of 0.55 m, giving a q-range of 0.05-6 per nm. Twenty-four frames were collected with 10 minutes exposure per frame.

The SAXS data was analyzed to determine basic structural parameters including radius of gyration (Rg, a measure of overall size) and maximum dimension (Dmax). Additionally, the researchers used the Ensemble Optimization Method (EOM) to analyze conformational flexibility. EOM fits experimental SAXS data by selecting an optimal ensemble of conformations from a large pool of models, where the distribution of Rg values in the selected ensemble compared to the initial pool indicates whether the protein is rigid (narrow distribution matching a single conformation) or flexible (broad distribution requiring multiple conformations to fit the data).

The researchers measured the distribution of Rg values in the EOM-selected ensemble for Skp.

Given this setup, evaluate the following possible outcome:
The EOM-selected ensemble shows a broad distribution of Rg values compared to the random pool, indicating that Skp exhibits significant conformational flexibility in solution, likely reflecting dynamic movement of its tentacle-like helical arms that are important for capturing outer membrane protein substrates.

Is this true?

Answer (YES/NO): NO